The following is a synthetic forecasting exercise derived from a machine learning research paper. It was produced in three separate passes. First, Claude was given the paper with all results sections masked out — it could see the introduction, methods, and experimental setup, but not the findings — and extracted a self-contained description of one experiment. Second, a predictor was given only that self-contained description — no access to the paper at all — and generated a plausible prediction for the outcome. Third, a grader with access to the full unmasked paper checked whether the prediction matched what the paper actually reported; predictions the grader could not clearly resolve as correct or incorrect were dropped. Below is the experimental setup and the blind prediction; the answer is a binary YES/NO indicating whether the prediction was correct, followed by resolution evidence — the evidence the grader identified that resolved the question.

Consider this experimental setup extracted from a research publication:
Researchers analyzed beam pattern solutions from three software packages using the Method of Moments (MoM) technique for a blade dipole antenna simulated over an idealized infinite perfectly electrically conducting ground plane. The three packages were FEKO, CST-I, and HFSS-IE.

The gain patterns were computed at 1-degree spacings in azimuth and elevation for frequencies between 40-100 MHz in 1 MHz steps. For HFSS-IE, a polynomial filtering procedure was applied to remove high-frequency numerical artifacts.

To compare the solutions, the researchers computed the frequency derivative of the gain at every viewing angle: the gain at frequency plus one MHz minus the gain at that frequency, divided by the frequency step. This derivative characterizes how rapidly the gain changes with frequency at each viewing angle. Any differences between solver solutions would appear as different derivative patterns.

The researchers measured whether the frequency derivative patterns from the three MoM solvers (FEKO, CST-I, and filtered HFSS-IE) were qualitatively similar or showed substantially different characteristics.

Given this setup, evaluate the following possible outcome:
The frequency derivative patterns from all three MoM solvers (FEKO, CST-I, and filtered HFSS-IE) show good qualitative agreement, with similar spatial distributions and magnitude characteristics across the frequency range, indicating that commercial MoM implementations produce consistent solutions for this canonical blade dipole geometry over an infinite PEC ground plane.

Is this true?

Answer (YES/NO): YES